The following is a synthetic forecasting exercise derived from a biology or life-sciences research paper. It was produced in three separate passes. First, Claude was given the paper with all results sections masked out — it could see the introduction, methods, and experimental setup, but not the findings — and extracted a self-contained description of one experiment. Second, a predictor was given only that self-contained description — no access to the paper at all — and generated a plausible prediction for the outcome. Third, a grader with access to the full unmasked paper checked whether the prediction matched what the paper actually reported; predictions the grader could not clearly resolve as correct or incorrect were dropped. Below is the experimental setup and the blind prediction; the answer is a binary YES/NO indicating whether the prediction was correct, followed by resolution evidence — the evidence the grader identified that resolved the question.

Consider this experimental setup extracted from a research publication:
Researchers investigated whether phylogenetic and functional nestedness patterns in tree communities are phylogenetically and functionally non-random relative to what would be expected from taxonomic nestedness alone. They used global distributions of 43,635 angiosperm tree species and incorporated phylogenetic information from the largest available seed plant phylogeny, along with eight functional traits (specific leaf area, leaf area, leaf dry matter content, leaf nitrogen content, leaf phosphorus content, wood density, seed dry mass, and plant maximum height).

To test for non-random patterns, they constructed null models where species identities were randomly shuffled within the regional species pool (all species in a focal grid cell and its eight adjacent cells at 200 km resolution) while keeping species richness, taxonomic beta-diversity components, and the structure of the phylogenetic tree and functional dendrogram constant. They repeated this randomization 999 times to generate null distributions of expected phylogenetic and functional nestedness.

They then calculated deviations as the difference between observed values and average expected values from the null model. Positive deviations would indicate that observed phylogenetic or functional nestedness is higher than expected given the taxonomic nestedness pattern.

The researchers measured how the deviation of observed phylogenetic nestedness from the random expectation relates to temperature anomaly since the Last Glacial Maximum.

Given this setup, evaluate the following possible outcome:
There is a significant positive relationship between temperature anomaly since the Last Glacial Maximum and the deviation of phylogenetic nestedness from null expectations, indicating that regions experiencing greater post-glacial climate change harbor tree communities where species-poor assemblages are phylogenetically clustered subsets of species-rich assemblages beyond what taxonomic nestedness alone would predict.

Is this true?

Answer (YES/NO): YES